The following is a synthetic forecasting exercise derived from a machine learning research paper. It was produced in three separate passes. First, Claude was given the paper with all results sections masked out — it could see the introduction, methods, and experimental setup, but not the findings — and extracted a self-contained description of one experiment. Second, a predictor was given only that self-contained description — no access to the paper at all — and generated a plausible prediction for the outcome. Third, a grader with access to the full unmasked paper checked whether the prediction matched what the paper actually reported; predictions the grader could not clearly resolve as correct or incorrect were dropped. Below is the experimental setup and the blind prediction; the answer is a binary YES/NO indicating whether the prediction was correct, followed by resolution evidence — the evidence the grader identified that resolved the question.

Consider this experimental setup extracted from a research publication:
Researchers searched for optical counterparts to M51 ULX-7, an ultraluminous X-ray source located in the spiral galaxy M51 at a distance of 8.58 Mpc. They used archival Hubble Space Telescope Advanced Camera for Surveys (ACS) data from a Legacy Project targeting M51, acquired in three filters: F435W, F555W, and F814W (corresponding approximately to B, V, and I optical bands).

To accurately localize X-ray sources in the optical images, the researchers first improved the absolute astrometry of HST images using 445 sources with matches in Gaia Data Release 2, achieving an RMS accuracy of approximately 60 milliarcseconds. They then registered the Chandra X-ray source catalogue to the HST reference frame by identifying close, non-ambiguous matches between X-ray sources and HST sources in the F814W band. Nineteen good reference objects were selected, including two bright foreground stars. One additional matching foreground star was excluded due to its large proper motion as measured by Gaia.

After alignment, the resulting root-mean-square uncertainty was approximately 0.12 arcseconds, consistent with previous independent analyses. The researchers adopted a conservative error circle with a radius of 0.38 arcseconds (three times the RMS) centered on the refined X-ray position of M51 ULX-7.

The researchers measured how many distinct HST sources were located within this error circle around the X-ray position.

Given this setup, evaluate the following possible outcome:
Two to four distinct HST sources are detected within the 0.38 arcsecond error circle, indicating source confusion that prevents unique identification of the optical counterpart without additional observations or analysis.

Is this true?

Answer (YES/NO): NO